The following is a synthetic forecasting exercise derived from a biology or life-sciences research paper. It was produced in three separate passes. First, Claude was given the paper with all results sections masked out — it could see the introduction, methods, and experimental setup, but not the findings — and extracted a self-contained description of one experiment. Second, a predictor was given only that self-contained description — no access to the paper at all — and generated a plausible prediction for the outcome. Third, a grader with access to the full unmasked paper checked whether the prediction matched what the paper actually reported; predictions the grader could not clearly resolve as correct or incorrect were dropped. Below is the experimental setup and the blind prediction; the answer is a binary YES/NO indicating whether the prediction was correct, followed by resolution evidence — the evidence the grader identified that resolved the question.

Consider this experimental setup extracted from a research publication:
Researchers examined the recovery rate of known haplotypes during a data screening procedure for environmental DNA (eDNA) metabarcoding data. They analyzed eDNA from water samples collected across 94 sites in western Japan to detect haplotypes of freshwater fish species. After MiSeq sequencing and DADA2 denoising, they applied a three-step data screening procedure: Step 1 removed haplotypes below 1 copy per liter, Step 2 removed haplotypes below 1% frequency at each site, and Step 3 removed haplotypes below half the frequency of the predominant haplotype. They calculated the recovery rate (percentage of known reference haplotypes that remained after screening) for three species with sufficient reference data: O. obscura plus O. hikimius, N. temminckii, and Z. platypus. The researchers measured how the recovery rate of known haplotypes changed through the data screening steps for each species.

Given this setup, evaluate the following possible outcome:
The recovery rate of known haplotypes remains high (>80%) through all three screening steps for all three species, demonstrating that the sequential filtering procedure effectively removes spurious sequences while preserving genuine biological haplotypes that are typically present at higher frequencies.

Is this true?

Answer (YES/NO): NO